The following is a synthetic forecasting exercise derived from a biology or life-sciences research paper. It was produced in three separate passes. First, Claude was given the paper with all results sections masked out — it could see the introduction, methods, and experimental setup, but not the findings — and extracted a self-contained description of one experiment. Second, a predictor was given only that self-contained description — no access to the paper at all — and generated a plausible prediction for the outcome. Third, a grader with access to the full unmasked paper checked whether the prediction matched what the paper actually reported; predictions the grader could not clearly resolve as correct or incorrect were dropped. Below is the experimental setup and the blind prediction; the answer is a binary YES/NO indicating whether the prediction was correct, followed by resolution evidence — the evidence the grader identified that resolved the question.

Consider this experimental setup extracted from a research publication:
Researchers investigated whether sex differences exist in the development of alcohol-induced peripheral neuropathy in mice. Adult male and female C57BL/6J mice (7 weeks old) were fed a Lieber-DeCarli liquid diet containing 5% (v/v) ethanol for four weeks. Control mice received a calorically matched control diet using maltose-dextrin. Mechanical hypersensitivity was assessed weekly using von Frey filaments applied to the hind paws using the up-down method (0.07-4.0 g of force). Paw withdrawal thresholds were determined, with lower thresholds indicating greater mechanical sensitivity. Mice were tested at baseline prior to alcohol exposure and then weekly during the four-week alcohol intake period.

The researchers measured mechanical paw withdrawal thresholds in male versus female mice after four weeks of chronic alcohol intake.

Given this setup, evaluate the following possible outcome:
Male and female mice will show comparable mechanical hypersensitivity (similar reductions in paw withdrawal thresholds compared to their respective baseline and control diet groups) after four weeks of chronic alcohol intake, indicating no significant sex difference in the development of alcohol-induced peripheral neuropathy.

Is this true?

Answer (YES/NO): NO